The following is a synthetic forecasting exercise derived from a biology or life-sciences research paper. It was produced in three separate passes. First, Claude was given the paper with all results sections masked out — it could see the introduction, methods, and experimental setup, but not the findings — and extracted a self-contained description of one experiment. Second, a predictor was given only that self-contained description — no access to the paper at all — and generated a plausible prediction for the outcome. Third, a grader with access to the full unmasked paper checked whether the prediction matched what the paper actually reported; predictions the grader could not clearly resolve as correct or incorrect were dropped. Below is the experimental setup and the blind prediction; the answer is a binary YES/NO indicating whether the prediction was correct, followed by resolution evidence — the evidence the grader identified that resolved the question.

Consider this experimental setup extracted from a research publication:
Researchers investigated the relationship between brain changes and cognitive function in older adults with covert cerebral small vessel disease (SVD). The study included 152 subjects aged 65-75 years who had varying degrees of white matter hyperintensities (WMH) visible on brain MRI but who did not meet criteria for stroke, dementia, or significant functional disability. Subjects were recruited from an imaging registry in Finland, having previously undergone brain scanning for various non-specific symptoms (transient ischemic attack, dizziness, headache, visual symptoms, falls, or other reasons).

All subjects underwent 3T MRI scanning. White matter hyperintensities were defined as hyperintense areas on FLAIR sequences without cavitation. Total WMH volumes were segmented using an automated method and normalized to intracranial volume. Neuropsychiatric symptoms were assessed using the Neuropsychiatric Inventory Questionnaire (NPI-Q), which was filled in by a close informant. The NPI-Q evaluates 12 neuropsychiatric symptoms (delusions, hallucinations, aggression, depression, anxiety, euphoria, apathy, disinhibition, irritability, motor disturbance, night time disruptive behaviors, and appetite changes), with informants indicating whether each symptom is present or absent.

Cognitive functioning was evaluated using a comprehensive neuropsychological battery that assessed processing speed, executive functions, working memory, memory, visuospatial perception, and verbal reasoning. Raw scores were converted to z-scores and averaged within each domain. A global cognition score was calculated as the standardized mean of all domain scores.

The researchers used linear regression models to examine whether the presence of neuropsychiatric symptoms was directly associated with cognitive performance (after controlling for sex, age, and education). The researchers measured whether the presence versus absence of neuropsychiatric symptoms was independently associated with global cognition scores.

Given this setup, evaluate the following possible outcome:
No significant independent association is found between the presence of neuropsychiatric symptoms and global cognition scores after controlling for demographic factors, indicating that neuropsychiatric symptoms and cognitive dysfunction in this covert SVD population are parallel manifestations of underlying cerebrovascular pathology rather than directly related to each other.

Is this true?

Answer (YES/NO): YES